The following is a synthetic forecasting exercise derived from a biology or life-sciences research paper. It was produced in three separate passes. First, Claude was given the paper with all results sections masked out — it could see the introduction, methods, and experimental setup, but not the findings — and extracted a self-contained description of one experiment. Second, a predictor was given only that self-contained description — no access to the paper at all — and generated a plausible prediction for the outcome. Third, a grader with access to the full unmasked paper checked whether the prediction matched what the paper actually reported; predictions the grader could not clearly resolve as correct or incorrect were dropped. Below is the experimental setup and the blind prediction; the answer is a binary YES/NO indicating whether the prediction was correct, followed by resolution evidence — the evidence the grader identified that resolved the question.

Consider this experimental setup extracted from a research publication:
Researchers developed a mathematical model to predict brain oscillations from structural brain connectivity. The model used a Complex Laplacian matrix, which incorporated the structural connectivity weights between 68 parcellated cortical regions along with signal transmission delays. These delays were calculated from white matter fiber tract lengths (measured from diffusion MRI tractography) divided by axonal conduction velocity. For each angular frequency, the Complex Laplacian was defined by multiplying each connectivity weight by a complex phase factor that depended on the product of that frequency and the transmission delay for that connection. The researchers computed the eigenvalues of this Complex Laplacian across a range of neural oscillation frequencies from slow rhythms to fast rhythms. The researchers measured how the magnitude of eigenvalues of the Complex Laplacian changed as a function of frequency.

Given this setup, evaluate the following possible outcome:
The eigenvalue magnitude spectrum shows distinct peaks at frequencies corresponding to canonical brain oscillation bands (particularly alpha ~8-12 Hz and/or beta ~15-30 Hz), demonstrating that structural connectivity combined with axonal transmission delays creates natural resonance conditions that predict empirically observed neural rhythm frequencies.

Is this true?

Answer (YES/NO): NO